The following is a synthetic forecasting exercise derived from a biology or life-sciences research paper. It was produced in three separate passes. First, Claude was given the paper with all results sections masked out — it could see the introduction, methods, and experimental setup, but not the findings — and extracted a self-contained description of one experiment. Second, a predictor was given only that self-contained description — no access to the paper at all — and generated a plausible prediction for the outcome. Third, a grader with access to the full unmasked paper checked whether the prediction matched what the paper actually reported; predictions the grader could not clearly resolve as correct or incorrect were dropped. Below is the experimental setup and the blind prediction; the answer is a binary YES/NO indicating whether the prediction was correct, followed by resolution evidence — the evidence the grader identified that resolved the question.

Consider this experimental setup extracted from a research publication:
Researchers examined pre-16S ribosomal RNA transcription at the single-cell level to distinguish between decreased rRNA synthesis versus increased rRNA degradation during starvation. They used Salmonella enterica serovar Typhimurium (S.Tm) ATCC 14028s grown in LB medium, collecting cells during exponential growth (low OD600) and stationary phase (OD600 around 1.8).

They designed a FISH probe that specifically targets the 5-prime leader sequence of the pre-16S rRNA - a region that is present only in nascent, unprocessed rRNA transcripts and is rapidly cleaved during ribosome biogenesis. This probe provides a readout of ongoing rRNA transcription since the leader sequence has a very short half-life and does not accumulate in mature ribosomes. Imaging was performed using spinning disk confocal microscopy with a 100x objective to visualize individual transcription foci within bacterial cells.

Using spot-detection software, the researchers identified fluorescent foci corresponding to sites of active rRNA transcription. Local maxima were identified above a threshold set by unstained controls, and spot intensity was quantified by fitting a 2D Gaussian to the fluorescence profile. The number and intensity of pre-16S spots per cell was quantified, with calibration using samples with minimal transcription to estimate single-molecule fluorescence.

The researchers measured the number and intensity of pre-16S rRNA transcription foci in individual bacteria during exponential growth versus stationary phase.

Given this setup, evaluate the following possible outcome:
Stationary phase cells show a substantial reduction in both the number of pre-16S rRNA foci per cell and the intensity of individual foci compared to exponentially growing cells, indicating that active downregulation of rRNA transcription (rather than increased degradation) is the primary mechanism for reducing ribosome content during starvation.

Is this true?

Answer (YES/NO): NO